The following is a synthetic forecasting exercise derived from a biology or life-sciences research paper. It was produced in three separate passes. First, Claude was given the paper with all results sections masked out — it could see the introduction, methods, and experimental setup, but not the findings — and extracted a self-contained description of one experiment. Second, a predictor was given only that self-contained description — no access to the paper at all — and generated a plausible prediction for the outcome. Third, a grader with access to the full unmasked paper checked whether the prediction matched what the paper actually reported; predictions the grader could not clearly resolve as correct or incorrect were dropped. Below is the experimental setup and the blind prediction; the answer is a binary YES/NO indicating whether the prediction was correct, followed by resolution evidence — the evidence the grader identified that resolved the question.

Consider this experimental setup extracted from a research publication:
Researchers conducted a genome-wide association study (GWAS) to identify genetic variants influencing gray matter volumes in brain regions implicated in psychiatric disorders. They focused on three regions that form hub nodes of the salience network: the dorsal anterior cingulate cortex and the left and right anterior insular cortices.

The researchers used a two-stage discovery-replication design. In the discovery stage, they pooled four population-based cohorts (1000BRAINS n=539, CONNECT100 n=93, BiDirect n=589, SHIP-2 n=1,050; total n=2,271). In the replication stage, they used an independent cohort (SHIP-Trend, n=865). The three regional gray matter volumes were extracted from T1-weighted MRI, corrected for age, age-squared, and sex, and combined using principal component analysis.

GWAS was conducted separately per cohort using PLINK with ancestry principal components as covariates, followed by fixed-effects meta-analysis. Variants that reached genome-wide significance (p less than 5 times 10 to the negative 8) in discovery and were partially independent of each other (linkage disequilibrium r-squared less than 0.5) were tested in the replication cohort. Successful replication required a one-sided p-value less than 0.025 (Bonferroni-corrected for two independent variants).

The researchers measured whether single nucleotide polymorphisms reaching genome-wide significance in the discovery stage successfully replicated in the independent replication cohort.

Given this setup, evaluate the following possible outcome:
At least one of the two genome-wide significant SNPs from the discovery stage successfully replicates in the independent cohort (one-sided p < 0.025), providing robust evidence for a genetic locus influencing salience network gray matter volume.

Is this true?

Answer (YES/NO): YES